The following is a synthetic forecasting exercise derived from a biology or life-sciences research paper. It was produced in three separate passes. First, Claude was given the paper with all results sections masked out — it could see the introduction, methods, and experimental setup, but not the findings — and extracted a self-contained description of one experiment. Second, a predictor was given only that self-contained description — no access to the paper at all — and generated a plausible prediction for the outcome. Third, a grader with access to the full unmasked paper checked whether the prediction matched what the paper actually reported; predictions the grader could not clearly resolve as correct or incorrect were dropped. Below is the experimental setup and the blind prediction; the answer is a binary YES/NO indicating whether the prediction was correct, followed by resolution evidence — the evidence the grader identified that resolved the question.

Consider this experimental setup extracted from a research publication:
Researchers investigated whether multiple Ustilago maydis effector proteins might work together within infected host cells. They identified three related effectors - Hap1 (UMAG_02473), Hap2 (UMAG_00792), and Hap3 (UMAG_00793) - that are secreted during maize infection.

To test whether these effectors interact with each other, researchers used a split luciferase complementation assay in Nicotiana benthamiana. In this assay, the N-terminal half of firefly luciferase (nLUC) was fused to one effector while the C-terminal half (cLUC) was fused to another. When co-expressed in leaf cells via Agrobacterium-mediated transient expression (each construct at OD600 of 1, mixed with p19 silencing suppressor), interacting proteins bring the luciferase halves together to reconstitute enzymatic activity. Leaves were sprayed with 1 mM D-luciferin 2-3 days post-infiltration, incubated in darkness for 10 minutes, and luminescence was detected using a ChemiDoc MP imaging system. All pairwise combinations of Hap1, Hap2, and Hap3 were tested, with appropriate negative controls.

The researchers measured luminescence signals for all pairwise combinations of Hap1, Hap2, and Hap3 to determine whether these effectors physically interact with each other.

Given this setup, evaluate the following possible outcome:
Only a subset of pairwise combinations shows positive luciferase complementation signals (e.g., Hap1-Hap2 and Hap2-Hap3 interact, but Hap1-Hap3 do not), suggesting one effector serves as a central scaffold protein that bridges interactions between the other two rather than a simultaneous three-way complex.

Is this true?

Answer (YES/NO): NO